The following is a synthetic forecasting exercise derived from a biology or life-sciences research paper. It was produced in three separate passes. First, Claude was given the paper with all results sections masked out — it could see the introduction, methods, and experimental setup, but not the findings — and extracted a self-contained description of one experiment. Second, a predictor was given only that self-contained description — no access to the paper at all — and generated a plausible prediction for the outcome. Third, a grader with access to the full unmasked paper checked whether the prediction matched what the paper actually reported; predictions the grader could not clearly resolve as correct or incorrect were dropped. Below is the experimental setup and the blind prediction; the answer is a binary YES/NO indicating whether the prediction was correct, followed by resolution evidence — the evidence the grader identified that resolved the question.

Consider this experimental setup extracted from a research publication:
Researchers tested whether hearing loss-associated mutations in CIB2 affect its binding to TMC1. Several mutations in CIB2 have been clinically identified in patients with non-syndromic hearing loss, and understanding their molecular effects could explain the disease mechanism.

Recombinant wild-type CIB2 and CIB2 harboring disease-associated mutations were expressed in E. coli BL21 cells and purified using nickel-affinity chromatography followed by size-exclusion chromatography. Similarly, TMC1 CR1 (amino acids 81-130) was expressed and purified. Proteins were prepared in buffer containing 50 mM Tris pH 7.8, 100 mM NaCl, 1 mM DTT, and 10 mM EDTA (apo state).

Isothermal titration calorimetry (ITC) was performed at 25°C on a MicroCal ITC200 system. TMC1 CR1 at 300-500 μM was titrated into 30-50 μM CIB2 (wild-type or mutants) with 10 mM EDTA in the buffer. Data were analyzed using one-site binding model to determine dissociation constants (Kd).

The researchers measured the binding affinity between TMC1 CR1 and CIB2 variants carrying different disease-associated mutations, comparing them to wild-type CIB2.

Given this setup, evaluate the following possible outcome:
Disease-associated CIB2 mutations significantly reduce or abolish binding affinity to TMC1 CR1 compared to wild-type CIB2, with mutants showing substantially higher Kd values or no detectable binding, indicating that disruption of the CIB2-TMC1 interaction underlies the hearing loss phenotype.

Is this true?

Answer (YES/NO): YES